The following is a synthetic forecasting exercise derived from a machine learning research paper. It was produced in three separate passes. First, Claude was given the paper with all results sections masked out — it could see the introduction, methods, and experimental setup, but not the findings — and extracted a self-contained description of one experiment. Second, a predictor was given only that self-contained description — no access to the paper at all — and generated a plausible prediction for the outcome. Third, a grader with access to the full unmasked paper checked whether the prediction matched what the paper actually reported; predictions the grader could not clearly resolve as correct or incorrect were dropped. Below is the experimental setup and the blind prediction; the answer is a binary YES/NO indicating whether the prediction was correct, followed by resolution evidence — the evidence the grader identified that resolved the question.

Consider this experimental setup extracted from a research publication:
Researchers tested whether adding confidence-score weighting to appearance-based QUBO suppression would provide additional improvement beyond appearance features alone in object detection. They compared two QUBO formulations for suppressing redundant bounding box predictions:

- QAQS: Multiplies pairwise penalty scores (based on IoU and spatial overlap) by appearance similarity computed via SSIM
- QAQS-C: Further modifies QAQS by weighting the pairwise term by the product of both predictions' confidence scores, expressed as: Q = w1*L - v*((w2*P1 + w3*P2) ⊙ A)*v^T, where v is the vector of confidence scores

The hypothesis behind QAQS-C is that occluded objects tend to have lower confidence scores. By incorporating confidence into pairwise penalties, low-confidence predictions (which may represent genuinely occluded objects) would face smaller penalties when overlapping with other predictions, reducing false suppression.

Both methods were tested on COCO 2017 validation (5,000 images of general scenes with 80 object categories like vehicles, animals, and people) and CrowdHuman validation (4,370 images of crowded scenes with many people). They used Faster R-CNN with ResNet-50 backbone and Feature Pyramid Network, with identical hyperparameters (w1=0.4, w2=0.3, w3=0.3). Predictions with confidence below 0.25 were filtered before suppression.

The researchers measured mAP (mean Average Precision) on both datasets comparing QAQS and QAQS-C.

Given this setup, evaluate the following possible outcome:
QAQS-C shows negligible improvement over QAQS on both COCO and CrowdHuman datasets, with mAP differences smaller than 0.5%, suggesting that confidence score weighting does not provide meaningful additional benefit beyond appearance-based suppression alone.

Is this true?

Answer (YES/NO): YES